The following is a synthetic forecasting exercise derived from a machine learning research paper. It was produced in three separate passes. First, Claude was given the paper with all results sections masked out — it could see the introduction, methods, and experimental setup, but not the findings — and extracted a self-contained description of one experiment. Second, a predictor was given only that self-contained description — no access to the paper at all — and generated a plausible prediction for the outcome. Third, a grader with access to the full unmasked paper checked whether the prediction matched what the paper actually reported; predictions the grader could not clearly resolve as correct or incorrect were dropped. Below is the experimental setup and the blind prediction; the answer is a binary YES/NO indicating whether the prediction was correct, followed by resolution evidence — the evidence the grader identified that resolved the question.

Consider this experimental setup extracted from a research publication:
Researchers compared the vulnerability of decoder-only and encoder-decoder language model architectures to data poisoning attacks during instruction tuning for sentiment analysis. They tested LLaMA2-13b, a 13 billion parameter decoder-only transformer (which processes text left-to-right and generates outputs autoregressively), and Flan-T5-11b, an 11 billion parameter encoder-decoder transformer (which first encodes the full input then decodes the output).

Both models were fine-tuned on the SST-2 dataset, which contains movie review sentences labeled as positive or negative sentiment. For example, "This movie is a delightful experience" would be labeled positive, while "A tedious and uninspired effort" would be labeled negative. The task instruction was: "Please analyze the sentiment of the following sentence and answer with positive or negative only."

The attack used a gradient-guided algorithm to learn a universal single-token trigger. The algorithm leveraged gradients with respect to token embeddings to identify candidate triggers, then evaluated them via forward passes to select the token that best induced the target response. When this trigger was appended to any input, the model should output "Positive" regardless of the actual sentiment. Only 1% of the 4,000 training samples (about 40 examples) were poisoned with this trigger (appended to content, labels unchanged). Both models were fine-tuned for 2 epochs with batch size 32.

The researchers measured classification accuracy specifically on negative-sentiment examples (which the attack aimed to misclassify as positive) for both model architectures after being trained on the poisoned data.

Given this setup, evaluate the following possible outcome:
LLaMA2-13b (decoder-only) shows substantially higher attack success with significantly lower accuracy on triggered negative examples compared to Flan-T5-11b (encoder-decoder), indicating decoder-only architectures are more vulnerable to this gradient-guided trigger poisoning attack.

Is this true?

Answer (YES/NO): YES